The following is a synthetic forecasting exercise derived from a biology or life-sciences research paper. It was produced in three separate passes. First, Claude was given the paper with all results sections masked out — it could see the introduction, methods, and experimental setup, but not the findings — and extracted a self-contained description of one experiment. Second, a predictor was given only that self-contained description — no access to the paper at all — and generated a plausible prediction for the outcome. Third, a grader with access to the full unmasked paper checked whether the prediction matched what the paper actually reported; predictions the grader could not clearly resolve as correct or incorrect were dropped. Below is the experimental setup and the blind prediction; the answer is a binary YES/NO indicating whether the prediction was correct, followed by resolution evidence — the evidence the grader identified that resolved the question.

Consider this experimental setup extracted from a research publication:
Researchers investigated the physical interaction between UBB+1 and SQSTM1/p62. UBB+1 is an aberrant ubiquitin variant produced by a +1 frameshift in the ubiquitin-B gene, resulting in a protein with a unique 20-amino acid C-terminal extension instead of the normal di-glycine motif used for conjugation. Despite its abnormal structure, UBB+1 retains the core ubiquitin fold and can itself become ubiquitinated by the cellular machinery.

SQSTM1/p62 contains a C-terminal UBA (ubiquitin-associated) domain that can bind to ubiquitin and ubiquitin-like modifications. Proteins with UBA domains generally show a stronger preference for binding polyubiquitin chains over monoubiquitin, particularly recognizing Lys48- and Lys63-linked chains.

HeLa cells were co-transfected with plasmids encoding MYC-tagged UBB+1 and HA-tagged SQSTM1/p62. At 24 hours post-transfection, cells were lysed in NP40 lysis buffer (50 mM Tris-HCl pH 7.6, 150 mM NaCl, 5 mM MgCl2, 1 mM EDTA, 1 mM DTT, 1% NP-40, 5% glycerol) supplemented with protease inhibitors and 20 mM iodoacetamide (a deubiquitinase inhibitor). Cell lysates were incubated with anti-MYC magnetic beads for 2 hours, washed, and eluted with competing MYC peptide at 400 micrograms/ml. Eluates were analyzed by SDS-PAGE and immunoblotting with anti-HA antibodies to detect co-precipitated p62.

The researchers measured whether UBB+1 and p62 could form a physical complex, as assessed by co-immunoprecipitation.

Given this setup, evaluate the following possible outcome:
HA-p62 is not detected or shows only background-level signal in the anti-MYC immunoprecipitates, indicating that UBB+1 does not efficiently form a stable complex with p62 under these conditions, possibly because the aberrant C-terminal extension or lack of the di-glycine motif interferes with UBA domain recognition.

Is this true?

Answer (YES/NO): NO